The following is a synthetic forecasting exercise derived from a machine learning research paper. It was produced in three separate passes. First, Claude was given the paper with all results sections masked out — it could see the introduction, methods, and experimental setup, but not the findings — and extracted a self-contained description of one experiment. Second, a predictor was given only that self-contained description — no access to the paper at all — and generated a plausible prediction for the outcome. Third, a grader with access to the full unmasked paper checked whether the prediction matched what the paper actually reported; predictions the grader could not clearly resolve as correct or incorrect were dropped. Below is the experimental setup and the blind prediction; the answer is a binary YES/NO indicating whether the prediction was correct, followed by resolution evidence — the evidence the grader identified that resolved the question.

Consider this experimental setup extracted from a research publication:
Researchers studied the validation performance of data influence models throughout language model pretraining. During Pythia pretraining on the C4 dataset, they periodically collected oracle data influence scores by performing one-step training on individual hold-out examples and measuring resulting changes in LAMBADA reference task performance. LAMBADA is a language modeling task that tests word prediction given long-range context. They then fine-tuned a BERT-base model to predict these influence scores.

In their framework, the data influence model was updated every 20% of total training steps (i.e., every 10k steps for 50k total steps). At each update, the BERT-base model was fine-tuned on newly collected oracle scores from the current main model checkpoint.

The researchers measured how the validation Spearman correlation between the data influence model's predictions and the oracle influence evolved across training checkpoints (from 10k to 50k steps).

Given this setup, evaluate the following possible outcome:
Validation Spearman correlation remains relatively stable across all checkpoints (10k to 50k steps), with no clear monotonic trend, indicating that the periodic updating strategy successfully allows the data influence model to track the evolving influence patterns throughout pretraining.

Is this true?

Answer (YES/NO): NO